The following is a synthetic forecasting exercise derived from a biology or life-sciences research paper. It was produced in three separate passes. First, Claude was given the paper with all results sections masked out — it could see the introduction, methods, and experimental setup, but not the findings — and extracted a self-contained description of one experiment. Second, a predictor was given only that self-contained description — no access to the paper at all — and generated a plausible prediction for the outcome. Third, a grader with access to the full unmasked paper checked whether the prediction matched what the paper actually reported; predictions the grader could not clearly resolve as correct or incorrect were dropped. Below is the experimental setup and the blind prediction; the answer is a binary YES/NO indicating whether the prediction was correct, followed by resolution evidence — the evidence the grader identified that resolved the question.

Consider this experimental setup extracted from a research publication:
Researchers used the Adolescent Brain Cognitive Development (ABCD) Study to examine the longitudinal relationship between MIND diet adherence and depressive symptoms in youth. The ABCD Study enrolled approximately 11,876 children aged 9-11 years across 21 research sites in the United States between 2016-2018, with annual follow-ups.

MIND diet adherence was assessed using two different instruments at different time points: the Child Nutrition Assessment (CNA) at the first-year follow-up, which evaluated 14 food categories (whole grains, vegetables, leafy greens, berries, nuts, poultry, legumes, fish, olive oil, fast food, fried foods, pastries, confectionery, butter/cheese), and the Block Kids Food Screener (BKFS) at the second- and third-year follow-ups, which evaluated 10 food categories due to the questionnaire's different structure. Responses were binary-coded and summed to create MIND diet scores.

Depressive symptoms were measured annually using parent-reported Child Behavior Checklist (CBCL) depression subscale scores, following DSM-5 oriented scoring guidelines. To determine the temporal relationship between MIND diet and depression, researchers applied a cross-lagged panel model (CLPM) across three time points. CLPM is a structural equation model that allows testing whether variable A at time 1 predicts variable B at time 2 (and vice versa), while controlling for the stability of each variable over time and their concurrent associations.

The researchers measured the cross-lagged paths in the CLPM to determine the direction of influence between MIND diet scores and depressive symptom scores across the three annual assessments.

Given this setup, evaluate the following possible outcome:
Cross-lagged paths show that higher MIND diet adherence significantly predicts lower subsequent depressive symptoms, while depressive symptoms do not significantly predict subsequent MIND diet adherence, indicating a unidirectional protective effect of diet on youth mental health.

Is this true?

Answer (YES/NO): NO